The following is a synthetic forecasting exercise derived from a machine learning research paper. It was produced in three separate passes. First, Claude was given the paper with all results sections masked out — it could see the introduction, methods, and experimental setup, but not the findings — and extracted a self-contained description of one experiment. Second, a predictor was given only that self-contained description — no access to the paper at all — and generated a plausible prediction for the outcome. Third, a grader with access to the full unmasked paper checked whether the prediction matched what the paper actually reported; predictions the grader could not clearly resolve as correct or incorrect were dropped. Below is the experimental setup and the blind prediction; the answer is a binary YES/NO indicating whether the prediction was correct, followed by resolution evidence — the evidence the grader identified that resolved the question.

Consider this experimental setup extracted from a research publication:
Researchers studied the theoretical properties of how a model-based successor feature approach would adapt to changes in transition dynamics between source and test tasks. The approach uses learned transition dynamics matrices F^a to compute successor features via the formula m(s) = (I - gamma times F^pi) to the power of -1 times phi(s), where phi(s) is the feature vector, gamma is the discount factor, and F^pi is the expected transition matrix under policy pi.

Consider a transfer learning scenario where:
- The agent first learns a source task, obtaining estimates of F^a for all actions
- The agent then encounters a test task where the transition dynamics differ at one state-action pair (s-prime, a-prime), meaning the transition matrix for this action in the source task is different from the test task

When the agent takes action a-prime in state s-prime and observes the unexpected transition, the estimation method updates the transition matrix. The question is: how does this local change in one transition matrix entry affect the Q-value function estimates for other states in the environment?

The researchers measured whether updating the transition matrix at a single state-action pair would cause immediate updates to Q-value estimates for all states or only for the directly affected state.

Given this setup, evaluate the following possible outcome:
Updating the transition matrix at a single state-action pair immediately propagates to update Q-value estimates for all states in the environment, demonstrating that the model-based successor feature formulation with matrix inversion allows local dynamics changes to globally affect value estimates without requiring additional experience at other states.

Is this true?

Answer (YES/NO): YES